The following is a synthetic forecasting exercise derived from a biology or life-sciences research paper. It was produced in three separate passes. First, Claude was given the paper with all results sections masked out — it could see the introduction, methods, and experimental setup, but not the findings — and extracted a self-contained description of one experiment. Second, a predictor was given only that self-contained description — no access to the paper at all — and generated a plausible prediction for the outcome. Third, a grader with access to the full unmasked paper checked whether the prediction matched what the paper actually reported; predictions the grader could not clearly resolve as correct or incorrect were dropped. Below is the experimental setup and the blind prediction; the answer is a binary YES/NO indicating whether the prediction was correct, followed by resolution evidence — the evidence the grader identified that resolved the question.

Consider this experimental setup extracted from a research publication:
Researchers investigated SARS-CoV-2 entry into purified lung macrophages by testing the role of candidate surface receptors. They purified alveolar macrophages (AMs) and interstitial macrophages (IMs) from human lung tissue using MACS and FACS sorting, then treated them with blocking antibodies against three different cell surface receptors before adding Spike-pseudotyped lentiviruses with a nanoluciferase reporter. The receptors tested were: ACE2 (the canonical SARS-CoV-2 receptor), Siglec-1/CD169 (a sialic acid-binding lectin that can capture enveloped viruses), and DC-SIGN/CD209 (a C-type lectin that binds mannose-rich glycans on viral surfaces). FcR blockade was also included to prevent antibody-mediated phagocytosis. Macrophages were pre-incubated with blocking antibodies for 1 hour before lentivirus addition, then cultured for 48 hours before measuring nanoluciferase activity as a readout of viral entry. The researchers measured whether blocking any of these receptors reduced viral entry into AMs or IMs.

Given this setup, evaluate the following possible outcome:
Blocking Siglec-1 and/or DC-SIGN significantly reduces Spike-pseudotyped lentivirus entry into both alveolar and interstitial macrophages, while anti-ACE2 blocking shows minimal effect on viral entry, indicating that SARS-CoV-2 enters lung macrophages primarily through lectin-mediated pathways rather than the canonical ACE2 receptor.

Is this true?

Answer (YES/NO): NO